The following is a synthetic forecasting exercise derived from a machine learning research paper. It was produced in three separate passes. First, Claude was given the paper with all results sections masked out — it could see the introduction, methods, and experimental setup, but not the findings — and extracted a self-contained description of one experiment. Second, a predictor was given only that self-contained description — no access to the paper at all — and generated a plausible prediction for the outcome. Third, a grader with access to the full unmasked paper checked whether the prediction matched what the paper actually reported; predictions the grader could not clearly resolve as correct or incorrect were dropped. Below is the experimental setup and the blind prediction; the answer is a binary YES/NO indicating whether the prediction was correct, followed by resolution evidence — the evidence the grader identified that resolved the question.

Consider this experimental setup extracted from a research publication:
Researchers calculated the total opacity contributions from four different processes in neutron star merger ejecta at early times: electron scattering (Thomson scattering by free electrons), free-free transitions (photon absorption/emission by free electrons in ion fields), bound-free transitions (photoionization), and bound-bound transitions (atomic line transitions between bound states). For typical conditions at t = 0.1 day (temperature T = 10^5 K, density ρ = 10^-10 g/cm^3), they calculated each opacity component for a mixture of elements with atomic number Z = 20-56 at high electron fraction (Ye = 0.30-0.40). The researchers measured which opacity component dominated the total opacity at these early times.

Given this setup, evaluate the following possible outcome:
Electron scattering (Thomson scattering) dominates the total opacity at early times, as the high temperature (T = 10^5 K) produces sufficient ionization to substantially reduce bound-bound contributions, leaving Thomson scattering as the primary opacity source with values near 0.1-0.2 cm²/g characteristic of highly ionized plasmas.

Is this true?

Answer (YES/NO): NO